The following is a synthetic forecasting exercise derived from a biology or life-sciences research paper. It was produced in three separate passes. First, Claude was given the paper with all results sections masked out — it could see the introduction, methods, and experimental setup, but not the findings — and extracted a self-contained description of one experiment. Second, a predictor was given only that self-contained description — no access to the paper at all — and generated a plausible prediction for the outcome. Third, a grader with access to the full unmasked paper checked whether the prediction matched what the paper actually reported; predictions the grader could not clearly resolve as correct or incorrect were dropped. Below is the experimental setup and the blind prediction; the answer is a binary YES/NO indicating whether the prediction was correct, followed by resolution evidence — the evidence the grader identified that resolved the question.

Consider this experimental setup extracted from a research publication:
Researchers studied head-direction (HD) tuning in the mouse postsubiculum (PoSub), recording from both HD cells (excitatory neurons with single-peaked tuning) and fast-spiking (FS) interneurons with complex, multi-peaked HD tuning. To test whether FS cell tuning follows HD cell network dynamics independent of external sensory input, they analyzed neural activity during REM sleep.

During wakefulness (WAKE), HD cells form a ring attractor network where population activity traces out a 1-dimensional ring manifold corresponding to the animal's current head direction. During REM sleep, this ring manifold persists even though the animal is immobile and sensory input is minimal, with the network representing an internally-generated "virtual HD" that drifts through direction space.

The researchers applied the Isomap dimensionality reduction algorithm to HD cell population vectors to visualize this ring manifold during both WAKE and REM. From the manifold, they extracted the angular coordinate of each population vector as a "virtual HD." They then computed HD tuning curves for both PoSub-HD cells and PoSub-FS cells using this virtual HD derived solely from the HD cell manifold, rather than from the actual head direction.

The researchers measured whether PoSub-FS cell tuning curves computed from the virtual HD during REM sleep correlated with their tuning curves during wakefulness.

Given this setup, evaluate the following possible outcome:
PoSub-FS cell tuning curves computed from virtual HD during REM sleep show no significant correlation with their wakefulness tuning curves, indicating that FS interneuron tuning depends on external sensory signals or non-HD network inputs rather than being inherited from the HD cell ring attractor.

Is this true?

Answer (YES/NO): NO